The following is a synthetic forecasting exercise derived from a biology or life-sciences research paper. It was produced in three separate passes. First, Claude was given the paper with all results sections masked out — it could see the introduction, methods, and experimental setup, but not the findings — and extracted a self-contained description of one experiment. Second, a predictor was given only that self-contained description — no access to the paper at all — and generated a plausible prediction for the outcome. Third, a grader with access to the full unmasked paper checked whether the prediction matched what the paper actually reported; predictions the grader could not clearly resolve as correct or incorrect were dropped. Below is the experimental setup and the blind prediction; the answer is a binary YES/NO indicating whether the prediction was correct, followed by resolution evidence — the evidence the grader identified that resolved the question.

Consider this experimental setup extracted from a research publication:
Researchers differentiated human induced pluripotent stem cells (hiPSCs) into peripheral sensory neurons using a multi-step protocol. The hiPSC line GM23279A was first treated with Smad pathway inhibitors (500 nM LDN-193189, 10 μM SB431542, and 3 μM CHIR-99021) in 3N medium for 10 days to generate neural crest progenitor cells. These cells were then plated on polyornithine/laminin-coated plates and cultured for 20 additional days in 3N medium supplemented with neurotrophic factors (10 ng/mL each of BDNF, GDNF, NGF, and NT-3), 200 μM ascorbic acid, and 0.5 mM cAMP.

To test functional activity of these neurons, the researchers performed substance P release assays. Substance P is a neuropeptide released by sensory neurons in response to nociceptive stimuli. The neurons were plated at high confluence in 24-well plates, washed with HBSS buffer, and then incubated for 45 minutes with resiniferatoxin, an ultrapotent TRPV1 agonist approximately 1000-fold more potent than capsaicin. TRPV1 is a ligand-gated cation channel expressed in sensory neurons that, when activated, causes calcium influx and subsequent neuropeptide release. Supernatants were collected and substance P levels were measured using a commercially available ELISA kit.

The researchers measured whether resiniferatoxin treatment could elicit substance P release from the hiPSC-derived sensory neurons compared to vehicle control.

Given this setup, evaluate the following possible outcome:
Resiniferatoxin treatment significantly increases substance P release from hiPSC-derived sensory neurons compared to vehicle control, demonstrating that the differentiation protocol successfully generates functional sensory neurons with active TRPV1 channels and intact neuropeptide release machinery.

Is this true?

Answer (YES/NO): YES